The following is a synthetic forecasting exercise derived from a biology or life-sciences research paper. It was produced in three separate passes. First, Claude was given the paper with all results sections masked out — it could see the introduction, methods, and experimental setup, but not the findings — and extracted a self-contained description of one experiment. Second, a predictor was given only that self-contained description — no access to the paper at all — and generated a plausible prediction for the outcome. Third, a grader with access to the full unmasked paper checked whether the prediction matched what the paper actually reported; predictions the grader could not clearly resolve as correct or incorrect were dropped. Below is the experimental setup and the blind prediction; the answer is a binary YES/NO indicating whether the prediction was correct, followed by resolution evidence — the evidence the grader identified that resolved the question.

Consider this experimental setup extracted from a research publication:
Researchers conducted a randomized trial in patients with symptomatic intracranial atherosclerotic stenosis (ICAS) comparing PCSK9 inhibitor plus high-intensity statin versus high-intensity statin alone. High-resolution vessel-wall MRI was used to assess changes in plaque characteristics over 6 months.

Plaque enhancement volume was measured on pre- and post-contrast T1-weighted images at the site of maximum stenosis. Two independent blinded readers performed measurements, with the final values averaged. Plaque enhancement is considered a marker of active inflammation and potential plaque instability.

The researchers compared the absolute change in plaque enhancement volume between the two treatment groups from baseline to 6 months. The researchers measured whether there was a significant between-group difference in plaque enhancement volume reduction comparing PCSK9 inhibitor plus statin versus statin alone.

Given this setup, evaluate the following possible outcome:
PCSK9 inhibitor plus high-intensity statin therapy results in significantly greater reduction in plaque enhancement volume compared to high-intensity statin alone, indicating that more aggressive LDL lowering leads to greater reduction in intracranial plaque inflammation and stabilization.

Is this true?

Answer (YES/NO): NO